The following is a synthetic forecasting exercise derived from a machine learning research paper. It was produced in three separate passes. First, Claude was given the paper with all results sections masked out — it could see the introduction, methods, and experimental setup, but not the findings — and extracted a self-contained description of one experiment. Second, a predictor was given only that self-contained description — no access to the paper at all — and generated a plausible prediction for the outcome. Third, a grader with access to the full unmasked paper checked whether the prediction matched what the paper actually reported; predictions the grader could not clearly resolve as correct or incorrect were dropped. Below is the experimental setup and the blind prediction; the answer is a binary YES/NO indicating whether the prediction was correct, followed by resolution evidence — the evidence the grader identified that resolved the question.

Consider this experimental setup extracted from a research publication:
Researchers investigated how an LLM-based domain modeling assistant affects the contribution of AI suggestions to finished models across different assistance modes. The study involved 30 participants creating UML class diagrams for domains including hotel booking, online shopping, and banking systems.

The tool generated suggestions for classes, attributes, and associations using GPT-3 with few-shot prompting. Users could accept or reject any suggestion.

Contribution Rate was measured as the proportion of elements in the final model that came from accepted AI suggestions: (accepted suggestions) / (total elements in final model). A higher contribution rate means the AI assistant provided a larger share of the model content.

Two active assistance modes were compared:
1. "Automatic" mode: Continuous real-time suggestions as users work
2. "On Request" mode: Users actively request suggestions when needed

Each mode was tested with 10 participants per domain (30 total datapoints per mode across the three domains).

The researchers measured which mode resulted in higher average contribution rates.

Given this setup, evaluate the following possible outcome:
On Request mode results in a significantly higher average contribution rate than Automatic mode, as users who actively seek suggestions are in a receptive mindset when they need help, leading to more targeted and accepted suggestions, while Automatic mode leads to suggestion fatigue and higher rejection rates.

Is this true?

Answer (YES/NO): NO